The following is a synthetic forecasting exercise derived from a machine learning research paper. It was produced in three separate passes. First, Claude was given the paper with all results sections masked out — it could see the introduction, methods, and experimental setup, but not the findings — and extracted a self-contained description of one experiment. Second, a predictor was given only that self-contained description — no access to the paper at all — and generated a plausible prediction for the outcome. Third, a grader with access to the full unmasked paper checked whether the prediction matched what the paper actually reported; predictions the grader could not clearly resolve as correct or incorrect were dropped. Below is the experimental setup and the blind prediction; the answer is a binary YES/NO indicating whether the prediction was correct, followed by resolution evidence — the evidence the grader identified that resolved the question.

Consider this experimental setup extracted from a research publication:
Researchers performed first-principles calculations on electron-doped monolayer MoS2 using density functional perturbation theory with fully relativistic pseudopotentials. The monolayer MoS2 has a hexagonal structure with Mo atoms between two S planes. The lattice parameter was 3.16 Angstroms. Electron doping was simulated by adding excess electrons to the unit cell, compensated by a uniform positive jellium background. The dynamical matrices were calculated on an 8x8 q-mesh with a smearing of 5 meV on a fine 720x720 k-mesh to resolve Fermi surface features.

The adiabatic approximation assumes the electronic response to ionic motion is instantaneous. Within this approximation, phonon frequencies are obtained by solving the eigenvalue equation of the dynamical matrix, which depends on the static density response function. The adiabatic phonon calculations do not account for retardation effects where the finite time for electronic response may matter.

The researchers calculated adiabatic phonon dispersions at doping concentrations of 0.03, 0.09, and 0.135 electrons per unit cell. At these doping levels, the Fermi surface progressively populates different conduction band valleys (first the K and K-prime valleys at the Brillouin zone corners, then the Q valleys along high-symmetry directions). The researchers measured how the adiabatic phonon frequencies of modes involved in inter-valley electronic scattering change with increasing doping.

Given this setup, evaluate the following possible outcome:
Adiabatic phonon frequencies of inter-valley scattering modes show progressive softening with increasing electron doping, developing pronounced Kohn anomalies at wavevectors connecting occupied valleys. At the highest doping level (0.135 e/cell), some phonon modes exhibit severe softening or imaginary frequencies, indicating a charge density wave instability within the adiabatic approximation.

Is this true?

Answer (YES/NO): YES